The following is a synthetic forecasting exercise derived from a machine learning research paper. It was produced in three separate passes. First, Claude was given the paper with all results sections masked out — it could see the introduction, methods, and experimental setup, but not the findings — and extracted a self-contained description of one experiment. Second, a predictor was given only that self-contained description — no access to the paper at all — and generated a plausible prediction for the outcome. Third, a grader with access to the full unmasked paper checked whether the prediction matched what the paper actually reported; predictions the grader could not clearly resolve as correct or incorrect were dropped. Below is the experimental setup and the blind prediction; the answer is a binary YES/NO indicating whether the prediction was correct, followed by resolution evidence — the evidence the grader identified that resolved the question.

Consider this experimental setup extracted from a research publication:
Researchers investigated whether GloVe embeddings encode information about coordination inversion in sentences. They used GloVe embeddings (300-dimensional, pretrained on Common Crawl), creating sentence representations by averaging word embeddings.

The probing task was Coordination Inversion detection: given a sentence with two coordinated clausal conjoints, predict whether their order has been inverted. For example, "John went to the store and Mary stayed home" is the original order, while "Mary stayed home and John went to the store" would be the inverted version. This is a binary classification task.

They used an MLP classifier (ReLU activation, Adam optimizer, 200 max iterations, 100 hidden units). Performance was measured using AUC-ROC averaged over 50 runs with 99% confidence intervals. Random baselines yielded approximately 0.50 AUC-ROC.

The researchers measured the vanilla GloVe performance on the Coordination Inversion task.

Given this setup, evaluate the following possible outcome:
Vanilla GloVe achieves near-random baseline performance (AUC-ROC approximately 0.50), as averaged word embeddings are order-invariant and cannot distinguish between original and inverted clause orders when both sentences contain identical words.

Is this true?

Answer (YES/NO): NO